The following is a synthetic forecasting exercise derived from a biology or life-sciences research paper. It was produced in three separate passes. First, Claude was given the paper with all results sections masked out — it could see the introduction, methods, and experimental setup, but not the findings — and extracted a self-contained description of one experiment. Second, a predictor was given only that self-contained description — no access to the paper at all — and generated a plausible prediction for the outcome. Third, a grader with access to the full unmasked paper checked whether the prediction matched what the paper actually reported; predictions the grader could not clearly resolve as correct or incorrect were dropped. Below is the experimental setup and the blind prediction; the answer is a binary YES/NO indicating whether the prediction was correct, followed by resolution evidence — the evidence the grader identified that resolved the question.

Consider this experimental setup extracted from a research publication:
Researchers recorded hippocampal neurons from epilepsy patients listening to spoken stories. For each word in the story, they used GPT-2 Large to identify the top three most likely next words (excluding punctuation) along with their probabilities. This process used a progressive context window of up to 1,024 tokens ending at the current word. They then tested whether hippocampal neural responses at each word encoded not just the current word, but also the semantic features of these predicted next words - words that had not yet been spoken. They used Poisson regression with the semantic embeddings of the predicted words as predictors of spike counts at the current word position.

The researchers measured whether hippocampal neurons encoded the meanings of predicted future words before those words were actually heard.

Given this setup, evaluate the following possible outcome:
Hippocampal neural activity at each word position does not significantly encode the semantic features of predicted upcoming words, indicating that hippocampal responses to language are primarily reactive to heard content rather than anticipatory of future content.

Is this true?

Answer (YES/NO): NO